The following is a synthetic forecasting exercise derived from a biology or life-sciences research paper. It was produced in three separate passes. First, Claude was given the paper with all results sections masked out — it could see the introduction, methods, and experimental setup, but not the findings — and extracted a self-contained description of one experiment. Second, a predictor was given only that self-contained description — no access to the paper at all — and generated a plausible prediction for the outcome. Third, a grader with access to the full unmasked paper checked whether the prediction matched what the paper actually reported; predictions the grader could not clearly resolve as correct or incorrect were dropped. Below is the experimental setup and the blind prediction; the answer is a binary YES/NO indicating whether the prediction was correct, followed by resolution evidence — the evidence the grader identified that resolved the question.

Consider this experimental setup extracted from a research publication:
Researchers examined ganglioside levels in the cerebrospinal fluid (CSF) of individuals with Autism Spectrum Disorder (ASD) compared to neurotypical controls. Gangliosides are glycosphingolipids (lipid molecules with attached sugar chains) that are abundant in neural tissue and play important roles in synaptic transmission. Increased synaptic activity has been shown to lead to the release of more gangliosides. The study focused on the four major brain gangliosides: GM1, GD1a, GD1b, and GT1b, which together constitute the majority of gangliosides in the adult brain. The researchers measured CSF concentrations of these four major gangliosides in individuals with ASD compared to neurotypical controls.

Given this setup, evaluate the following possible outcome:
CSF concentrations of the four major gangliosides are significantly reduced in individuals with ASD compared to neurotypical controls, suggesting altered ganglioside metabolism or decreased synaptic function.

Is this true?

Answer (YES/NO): NO